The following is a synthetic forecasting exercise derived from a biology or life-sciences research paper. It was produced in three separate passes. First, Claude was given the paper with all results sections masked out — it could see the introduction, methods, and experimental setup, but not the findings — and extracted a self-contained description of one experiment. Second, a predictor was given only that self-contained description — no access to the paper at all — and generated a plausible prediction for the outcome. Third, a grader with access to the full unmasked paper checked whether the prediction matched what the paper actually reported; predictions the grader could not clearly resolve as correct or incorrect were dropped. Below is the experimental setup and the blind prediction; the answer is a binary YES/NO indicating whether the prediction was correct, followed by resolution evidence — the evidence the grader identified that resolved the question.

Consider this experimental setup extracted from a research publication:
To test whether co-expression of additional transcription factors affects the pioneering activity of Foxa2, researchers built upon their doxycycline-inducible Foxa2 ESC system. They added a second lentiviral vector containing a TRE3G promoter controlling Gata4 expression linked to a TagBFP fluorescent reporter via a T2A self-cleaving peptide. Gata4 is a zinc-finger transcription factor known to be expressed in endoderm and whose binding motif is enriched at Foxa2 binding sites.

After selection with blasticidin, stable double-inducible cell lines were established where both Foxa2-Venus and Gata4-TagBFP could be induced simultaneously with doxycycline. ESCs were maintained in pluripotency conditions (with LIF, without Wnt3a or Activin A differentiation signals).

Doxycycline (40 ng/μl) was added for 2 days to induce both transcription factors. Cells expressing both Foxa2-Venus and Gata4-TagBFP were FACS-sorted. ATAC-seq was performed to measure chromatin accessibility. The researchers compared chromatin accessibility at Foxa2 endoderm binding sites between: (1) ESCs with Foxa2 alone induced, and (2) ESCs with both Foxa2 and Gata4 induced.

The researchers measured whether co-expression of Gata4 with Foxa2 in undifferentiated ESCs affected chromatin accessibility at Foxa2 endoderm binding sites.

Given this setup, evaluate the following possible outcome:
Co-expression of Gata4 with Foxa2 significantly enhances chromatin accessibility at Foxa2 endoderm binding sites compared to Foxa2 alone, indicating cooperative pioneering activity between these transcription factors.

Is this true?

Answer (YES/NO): YES